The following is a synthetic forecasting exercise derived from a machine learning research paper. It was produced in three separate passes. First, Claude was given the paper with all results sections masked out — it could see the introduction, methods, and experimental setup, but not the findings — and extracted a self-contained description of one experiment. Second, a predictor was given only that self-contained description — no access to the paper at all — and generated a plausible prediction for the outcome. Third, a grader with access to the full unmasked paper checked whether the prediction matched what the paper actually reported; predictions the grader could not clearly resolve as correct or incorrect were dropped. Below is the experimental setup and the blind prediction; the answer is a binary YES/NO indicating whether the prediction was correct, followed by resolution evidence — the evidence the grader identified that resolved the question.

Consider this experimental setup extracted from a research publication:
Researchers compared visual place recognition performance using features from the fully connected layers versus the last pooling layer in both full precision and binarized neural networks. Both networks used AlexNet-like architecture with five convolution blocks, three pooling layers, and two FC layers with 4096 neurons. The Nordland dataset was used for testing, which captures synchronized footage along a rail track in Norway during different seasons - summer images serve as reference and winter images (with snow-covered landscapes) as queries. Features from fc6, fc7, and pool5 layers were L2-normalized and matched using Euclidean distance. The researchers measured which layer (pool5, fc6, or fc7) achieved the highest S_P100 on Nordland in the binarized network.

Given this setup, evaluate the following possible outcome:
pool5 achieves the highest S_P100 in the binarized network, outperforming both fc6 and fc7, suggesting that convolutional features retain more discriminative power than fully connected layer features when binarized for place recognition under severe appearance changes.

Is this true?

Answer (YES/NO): YES